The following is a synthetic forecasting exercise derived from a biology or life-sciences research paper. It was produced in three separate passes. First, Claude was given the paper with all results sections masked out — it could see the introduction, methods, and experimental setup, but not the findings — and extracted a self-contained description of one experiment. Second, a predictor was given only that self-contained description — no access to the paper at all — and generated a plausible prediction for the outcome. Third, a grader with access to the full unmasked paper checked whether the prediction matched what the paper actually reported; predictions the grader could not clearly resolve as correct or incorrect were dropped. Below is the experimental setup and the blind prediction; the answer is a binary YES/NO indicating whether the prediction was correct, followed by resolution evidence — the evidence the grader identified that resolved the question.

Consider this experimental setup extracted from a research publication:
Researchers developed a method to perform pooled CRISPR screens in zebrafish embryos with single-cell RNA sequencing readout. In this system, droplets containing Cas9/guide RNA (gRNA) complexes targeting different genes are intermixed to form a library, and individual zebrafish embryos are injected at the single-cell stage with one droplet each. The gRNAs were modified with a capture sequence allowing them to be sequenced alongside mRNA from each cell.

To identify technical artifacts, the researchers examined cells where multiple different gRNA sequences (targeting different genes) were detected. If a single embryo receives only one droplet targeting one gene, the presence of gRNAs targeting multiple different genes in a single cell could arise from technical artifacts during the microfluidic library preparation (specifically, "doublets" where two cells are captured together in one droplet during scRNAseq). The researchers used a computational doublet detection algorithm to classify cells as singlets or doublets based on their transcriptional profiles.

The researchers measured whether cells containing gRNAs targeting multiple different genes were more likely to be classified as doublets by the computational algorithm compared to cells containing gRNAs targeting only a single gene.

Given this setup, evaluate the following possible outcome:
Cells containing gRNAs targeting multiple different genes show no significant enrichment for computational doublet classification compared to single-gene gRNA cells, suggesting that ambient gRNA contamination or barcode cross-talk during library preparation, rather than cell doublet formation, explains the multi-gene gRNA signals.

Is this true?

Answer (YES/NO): NO